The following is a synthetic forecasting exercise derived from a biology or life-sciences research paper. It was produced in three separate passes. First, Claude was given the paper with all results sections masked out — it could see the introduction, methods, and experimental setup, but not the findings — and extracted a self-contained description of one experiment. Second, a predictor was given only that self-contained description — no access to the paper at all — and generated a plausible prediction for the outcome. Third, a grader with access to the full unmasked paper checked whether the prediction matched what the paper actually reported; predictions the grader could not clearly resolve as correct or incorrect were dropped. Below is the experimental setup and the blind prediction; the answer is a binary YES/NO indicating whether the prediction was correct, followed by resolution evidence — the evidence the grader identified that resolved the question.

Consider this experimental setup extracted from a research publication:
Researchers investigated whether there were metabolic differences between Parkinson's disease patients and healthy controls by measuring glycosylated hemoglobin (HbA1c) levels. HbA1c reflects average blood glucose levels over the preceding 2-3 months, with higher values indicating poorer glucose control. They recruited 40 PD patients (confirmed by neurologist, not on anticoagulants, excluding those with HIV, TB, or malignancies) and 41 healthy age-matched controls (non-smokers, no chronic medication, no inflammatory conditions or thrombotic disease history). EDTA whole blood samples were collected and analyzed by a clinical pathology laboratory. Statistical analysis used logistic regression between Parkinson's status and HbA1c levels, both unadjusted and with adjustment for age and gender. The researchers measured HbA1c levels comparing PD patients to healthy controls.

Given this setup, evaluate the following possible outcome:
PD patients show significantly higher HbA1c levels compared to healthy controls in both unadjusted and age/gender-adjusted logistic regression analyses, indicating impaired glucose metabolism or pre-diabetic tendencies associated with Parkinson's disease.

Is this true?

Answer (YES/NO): YES